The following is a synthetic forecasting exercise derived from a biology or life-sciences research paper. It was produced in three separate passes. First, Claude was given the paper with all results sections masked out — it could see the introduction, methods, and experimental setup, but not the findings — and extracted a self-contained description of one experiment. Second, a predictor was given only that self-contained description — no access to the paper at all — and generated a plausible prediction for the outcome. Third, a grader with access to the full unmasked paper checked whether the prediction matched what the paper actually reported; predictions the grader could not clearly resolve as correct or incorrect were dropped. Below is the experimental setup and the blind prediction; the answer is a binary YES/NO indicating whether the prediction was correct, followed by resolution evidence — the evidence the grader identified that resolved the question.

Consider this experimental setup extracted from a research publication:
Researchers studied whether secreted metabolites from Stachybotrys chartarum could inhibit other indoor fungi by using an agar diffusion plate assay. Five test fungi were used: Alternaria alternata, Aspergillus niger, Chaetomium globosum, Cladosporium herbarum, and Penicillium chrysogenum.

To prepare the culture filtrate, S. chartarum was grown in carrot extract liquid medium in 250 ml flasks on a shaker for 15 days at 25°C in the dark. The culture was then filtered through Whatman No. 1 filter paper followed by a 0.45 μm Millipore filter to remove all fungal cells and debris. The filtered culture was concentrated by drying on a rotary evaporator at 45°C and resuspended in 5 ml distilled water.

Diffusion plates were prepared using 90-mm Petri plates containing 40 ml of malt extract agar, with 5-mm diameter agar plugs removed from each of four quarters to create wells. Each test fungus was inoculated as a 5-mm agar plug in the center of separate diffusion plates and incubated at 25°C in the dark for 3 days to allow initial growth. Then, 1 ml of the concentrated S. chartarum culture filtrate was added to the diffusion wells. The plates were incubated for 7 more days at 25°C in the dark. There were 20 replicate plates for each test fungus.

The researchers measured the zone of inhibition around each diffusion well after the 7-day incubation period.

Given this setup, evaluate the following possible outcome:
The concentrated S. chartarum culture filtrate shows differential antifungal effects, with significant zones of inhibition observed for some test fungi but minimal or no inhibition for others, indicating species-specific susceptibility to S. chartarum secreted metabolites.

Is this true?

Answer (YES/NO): YES